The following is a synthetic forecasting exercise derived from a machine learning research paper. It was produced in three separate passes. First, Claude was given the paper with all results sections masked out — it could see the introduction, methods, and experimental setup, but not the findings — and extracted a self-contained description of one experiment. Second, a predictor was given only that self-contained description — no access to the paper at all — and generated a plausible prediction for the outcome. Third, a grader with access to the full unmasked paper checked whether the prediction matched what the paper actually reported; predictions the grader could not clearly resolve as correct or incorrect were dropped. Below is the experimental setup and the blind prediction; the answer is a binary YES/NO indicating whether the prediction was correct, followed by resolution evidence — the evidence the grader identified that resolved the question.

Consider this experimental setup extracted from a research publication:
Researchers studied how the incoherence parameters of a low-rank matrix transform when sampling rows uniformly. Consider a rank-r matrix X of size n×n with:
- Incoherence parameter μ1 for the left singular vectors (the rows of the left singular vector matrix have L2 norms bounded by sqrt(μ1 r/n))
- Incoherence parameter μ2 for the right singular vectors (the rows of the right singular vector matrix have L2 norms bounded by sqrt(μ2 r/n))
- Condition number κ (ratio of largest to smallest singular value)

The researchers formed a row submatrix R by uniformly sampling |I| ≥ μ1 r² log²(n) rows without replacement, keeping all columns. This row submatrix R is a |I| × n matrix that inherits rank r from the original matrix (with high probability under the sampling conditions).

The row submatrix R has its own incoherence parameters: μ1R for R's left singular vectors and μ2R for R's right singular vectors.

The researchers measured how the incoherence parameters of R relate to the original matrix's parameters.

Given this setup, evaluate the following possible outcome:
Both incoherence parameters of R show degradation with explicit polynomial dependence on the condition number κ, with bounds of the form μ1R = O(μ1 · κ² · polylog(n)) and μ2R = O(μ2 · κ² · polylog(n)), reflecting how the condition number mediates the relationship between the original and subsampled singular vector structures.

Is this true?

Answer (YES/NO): NO